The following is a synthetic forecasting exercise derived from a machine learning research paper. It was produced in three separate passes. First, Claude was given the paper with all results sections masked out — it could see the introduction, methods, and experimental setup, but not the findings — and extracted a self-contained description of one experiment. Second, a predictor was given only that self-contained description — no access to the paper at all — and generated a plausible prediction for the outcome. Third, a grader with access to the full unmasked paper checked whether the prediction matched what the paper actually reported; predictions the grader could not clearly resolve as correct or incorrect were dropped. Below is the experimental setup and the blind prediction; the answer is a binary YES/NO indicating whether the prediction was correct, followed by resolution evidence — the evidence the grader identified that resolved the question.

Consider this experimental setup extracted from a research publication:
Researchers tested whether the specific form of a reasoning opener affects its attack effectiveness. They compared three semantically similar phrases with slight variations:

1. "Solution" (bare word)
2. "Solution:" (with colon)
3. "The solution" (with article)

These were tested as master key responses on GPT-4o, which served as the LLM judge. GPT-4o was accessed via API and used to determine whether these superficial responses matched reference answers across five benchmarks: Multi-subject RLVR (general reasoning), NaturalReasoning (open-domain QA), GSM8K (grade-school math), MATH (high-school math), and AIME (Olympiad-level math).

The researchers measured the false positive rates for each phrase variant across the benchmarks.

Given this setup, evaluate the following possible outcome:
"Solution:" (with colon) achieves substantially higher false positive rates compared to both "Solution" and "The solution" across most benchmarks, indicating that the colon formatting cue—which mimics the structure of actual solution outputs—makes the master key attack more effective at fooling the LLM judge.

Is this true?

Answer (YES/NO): NO